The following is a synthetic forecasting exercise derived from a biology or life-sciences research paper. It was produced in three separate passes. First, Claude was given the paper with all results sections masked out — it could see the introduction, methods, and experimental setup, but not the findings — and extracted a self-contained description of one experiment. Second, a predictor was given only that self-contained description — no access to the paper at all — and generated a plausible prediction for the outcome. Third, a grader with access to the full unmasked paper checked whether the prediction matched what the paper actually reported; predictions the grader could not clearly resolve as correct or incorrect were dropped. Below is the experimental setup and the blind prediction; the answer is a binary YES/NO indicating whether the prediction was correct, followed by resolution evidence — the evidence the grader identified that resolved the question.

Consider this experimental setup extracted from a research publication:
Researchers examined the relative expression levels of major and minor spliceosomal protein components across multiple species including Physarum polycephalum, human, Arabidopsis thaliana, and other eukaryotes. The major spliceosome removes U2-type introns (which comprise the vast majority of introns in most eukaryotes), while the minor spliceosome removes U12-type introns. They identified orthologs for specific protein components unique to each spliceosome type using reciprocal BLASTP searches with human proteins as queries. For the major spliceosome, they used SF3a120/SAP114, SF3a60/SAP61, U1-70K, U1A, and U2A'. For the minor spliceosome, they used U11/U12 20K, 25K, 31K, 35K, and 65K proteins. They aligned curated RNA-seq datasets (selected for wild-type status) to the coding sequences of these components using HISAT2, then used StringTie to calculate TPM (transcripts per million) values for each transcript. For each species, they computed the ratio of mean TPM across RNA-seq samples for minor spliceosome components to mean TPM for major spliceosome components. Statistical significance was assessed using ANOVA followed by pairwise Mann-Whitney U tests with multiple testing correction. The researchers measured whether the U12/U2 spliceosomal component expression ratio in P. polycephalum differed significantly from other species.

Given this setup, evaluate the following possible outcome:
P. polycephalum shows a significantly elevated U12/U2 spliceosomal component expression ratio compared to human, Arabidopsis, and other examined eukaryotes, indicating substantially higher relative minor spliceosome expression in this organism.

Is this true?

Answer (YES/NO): YES